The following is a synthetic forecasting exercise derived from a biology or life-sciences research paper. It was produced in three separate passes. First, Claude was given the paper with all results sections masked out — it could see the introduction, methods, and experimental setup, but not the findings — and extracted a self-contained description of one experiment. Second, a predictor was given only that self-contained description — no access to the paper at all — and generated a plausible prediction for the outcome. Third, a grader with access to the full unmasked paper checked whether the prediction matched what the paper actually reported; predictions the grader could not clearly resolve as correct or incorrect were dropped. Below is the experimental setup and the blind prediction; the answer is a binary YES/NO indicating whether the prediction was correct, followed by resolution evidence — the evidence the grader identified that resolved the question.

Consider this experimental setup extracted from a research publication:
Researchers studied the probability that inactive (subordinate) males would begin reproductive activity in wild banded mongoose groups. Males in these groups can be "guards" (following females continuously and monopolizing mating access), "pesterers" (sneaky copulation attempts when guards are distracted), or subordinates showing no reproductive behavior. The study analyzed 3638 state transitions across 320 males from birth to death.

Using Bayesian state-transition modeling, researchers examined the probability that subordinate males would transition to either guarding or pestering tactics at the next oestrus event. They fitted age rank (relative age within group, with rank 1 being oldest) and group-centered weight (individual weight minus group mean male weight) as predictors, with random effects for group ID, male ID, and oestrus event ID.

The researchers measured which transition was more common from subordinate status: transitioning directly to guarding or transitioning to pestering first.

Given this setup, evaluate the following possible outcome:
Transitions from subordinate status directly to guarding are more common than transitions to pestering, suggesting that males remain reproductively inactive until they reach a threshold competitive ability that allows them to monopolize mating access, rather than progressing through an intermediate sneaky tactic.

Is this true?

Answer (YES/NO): YES